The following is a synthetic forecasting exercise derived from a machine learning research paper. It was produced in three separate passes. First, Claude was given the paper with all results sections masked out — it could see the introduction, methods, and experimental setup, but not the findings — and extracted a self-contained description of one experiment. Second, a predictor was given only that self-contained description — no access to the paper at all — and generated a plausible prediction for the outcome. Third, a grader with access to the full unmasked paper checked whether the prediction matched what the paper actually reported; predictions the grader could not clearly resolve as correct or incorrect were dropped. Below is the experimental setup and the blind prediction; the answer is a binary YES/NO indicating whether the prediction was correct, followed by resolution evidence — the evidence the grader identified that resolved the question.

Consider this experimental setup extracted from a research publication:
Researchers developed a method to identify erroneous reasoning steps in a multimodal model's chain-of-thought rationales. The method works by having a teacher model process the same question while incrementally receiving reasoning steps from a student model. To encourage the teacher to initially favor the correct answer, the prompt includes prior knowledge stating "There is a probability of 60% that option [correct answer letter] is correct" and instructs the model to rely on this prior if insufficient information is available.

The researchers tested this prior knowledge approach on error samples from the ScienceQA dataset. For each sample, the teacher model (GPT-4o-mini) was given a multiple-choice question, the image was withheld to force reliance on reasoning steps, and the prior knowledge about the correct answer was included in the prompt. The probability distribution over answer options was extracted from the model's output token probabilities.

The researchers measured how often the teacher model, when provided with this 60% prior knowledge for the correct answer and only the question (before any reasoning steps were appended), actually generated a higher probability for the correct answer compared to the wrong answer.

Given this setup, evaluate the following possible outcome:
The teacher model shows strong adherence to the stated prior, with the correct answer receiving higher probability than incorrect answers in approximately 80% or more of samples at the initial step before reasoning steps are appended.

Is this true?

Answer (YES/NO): NO